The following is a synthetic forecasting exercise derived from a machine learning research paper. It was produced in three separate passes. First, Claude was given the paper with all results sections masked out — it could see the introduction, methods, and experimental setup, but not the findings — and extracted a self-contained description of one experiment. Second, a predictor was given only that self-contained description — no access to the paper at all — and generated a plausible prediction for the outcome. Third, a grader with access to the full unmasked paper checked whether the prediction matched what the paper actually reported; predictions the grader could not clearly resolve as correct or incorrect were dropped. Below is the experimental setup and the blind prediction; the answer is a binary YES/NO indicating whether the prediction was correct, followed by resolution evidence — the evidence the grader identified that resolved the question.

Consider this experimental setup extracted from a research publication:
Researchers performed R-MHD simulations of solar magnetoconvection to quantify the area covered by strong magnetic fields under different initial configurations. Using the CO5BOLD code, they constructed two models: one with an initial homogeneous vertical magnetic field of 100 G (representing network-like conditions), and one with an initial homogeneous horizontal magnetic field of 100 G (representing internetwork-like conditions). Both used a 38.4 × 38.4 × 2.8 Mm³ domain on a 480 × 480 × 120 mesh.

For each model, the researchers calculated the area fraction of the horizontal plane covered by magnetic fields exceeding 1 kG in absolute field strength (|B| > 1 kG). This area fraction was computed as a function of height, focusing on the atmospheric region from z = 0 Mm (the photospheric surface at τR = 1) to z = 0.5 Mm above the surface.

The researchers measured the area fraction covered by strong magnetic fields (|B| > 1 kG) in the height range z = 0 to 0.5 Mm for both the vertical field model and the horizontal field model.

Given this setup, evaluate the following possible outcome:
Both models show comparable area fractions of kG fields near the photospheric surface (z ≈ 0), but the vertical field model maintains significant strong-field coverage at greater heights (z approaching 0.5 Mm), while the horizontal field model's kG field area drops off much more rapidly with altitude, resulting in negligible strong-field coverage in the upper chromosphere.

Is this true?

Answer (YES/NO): NO